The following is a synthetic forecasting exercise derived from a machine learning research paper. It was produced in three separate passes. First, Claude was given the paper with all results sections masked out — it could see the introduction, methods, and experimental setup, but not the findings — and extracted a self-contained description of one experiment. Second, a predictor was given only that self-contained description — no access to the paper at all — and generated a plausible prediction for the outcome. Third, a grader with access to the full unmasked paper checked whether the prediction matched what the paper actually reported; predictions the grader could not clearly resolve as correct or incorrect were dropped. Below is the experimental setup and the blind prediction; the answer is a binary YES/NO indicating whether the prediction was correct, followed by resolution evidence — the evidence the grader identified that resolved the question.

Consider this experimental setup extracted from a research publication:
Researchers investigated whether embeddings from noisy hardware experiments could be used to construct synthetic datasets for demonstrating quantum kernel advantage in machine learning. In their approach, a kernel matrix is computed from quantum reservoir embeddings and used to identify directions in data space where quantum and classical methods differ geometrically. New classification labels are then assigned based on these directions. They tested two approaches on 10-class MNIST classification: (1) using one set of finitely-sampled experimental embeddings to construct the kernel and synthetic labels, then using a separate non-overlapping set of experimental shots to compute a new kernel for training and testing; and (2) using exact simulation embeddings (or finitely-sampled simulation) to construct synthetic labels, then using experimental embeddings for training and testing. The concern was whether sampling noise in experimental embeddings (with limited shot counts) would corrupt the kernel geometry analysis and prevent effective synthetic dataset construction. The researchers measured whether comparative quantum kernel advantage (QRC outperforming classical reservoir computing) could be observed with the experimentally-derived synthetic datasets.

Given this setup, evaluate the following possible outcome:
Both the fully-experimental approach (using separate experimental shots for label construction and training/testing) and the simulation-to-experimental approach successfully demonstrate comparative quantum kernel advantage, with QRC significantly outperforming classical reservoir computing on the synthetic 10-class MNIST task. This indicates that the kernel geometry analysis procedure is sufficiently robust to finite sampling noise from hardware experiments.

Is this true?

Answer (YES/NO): NO